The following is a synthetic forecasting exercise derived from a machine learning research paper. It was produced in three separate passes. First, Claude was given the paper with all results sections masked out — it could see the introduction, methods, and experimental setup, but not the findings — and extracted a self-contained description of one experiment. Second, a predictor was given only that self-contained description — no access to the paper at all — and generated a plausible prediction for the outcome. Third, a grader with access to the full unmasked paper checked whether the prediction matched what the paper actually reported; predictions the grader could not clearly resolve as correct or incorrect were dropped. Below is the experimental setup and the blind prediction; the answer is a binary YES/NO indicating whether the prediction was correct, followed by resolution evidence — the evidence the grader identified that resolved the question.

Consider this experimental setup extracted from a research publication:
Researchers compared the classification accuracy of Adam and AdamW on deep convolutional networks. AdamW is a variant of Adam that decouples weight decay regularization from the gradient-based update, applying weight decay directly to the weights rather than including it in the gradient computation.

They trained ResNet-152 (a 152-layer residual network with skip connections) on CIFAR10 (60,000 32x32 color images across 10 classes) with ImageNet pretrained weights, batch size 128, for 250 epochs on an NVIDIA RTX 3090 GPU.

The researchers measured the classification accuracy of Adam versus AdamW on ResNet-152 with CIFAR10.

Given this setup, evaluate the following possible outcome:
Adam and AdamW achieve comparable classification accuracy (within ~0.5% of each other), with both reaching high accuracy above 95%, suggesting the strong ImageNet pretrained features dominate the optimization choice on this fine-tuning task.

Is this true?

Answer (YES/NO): NO